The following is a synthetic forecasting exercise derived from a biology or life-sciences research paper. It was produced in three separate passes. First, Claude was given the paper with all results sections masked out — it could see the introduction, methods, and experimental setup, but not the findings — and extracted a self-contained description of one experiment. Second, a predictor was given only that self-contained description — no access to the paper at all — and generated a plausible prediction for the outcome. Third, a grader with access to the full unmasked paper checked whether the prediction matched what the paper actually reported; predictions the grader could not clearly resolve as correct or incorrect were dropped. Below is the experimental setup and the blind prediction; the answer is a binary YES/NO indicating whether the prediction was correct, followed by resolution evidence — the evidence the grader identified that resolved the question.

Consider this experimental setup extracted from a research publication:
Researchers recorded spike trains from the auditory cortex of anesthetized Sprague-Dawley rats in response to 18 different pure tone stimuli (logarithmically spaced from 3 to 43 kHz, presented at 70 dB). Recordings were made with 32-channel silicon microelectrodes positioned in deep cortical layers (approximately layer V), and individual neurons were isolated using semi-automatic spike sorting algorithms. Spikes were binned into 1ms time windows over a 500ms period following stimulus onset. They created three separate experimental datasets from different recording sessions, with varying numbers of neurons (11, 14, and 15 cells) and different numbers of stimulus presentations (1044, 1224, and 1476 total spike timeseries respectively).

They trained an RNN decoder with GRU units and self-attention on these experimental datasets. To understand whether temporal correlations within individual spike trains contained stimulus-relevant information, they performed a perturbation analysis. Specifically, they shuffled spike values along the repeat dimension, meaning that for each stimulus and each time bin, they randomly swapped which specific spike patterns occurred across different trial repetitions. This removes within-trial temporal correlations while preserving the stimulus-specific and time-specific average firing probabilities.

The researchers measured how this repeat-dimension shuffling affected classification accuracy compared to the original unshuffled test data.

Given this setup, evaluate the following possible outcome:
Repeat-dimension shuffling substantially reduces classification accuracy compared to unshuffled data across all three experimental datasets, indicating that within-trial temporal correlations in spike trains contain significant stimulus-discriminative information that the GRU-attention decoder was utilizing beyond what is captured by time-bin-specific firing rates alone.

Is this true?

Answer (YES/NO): NO